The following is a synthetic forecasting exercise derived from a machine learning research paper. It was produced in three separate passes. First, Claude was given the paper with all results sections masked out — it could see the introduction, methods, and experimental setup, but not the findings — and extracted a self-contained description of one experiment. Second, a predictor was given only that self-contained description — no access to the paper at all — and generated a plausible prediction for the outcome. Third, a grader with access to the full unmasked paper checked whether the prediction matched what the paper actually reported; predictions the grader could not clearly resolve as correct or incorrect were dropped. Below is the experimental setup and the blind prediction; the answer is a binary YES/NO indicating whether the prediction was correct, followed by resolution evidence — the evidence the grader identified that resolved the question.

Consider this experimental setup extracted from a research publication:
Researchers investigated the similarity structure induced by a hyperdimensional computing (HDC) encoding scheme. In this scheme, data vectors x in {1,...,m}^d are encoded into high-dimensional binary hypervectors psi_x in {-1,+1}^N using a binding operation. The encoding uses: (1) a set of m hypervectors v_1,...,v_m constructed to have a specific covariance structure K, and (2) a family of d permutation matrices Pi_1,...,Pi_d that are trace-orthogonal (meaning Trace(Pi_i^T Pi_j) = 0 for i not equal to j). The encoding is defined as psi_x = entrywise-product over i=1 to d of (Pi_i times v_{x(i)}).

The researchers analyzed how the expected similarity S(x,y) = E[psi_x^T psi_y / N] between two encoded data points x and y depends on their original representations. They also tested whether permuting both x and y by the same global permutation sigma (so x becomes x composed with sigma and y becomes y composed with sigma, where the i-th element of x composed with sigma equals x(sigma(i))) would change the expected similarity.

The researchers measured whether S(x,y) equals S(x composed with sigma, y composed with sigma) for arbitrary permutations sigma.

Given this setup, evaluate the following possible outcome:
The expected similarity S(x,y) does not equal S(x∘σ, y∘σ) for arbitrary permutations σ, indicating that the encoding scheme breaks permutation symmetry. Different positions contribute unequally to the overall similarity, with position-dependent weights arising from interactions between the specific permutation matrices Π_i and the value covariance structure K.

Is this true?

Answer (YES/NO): NO